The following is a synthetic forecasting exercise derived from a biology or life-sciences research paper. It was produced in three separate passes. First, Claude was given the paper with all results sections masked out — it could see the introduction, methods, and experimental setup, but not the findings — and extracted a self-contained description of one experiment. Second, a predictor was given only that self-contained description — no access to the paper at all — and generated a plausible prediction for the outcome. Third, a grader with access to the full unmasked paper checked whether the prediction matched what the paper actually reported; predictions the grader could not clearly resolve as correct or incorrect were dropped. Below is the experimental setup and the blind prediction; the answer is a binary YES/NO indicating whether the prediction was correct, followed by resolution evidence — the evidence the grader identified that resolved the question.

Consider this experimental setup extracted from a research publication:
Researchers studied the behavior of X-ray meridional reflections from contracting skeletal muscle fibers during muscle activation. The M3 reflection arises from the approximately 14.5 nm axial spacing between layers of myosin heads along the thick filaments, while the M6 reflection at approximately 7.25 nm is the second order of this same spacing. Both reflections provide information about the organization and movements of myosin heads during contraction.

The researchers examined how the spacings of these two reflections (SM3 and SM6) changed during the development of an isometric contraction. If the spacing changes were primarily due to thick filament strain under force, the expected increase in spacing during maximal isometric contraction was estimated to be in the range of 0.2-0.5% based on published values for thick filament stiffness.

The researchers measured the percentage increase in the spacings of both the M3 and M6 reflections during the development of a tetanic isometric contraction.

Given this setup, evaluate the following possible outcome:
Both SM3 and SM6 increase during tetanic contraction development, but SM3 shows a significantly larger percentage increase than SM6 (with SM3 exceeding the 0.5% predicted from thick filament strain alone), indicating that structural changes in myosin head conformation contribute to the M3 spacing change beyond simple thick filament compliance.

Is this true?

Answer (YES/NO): NO